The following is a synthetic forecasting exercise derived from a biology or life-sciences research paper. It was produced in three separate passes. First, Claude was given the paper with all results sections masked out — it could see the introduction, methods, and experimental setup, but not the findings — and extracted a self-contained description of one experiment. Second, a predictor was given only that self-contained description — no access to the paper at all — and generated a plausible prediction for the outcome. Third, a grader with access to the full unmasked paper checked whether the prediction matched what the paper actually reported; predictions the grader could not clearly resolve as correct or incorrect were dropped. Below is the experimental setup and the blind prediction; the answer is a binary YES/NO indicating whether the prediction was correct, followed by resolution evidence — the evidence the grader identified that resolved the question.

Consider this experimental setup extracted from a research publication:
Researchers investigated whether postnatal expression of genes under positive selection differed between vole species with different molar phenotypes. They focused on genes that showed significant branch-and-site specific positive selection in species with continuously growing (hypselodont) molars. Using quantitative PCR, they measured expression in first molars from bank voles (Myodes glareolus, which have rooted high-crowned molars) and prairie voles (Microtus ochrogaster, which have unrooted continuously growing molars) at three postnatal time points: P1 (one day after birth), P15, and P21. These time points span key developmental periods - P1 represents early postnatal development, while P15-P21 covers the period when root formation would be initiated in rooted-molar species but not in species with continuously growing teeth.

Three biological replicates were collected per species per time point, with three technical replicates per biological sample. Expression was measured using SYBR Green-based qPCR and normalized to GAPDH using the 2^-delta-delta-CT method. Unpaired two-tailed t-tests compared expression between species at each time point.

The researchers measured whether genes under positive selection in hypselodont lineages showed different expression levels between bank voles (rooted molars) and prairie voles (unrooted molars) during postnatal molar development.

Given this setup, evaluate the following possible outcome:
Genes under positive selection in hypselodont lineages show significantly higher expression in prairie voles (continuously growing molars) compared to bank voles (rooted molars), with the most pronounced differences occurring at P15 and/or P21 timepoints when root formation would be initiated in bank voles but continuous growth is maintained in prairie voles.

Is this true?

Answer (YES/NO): NO